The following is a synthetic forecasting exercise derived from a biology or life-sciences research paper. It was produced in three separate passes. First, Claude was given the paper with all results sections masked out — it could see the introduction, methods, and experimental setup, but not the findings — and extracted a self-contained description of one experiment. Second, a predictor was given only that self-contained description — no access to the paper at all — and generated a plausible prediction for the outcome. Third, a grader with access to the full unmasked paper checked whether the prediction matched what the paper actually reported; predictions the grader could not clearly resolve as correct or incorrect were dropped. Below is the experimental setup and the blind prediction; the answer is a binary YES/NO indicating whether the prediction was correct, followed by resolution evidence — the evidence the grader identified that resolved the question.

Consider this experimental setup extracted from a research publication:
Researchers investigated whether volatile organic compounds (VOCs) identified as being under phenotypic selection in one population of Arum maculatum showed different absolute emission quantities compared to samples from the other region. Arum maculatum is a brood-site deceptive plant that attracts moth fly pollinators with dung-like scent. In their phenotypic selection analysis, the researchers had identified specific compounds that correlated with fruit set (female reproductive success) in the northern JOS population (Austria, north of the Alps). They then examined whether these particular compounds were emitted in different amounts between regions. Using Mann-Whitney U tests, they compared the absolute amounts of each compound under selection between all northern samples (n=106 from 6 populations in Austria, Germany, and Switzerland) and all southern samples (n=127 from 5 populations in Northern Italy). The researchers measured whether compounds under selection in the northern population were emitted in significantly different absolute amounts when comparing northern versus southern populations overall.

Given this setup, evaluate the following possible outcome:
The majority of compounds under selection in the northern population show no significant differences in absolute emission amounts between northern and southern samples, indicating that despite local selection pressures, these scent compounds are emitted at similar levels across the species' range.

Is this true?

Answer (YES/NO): NO